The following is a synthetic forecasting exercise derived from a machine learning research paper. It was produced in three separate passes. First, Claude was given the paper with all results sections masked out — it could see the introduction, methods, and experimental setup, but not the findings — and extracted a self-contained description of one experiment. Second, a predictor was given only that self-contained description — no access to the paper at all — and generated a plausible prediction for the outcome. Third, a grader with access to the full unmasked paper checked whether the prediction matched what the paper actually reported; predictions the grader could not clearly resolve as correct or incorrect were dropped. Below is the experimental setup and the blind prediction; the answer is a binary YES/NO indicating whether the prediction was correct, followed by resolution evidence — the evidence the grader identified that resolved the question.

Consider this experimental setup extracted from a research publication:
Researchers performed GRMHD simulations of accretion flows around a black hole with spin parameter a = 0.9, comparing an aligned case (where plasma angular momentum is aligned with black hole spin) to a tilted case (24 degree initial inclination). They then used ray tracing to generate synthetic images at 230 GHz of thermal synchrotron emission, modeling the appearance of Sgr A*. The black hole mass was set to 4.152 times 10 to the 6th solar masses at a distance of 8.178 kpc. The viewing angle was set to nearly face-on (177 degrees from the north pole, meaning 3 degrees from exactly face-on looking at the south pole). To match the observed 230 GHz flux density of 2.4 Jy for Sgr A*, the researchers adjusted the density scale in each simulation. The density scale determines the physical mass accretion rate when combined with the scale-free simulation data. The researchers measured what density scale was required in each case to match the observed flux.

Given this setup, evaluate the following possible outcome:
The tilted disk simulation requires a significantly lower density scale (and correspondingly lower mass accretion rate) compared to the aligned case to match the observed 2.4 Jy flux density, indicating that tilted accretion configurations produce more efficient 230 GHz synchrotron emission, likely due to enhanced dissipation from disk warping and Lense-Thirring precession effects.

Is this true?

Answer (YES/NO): YES